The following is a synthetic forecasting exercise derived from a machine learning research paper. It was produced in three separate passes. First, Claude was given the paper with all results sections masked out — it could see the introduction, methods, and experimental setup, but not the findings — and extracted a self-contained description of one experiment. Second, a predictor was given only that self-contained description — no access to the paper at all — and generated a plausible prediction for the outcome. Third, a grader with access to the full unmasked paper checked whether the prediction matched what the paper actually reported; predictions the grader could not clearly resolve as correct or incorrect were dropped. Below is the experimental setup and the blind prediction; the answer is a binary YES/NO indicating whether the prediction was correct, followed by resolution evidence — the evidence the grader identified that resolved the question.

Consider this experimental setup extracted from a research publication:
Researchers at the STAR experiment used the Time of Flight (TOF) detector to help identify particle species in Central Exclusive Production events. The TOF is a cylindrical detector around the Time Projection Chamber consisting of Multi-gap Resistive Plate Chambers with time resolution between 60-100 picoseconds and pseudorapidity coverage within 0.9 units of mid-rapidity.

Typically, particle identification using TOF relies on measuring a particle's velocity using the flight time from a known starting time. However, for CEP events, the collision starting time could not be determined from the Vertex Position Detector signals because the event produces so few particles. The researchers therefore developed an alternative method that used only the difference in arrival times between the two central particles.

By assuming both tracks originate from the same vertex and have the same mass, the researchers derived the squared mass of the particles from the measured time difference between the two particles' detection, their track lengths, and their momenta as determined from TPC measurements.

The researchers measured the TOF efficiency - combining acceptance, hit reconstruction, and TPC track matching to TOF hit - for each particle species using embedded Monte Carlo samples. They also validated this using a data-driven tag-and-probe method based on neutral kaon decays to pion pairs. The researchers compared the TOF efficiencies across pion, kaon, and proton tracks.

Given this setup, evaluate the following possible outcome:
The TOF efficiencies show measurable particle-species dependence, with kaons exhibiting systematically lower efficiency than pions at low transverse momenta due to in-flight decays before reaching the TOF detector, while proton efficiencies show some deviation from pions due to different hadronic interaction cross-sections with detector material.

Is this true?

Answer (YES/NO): NO